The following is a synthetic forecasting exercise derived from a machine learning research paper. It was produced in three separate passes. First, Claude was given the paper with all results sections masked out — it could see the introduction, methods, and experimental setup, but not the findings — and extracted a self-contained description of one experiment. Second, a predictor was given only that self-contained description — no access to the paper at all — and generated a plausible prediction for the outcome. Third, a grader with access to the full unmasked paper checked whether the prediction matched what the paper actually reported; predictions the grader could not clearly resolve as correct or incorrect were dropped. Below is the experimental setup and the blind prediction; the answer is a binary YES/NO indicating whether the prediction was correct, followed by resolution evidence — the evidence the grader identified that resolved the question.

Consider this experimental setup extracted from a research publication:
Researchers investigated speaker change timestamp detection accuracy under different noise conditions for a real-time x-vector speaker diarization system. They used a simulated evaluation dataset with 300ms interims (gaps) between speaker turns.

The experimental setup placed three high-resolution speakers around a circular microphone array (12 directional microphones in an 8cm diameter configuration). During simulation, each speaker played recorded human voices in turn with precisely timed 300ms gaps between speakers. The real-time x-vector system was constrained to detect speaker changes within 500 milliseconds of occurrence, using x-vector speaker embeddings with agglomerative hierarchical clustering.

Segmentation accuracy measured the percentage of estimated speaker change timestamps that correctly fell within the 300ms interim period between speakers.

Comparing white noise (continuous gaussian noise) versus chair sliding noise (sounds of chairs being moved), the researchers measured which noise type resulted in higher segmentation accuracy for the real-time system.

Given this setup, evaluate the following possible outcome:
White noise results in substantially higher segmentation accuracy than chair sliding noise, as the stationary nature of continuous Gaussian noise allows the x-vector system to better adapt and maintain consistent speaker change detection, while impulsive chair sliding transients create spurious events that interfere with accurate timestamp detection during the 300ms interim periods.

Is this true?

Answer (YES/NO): NO